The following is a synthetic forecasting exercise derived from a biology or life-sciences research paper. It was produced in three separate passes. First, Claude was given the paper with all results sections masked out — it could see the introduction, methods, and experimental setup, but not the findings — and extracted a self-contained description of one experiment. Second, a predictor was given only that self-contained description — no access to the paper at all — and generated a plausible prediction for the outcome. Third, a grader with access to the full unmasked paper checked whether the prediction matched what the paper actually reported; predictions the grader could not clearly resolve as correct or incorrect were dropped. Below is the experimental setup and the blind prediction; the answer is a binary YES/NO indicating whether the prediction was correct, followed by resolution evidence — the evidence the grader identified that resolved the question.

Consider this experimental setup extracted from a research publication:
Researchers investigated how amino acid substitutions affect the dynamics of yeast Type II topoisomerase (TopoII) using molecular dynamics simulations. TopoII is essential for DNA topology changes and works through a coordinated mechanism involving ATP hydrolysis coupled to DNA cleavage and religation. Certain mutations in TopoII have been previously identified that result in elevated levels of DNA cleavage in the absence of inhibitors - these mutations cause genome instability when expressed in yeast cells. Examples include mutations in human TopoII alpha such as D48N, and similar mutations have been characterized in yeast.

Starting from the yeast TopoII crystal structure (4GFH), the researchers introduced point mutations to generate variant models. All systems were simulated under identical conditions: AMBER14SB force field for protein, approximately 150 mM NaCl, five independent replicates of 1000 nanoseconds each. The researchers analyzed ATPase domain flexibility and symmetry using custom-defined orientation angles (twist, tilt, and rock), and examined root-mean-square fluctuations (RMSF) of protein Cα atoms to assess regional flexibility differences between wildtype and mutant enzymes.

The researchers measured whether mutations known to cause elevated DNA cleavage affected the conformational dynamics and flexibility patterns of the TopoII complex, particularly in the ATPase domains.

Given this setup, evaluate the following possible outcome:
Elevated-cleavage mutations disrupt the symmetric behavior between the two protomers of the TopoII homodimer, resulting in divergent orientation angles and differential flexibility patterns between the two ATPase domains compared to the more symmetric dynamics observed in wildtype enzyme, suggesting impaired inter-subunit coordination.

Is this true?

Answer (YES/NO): NO